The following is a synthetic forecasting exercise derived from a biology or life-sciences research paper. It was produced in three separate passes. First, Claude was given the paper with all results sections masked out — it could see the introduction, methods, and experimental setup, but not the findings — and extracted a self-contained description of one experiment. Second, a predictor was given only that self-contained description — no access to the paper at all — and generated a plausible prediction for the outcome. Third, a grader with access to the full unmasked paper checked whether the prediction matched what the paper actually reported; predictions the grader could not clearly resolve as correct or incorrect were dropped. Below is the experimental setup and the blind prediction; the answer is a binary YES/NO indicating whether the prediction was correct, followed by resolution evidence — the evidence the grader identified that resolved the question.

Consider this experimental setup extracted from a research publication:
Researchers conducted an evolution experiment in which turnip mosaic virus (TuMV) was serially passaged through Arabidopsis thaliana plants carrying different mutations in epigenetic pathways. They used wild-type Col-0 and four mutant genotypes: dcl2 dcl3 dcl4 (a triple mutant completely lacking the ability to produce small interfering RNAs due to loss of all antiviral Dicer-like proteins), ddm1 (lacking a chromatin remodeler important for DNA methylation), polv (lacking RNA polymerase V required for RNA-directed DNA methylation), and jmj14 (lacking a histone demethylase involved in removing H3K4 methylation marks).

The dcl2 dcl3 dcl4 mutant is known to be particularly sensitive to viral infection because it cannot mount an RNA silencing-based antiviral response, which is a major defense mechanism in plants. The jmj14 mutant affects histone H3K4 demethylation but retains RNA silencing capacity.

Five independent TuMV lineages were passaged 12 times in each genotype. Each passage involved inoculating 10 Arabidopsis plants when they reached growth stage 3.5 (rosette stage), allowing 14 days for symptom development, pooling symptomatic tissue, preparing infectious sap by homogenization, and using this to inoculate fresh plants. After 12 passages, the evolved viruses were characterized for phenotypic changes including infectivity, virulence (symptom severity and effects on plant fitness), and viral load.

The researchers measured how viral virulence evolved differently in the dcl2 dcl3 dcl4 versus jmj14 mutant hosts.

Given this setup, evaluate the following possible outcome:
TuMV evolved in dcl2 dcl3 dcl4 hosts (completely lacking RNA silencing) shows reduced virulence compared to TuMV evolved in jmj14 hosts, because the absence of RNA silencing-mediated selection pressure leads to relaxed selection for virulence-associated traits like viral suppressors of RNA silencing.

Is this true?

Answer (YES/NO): YES